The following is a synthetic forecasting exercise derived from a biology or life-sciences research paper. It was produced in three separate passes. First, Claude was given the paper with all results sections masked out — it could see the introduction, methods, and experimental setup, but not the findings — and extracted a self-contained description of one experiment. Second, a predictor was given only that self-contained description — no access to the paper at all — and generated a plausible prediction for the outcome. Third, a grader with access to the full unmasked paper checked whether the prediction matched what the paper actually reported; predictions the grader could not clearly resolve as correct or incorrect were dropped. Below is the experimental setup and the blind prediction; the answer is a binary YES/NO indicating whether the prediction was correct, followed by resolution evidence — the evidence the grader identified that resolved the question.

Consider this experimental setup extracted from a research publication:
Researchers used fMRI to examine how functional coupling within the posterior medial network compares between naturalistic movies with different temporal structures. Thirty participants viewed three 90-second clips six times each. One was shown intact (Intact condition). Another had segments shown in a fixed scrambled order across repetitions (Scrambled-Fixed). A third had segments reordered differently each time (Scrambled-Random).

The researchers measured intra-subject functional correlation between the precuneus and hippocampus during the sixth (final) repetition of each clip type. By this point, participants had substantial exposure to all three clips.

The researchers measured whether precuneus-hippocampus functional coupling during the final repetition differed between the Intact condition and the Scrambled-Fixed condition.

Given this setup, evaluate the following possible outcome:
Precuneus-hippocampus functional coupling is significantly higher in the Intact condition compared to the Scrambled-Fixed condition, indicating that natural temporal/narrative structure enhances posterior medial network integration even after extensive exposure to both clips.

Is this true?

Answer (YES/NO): NO